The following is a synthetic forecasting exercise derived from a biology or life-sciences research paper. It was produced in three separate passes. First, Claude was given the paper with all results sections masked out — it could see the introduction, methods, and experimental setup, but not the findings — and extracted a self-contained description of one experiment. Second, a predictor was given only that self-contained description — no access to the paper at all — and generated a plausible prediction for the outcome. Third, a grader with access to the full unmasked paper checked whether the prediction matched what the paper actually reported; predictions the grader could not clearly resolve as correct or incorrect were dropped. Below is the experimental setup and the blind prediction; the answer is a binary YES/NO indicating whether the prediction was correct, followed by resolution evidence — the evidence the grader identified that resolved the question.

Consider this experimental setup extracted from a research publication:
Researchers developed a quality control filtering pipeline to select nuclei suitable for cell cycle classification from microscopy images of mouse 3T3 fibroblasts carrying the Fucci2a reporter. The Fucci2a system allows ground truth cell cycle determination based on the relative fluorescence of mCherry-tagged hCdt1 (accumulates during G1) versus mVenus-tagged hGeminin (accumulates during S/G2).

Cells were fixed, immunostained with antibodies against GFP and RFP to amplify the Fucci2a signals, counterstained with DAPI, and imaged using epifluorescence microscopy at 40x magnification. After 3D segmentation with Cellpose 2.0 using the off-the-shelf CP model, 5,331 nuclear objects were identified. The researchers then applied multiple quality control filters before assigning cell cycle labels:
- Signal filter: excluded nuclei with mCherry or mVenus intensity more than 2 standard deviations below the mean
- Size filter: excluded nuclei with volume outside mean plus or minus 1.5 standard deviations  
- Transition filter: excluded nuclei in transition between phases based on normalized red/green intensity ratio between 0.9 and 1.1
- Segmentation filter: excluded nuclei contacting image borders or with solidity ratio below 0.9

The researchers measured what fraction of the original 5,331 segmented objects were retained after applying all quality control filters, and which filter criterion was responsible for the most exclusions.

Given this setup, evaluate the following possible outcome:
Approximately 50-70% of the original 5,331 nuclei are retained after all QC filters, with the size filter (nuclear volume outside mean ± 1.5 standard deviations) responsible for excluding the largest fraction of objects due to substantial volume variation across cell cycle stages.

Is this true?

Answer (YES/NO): NO